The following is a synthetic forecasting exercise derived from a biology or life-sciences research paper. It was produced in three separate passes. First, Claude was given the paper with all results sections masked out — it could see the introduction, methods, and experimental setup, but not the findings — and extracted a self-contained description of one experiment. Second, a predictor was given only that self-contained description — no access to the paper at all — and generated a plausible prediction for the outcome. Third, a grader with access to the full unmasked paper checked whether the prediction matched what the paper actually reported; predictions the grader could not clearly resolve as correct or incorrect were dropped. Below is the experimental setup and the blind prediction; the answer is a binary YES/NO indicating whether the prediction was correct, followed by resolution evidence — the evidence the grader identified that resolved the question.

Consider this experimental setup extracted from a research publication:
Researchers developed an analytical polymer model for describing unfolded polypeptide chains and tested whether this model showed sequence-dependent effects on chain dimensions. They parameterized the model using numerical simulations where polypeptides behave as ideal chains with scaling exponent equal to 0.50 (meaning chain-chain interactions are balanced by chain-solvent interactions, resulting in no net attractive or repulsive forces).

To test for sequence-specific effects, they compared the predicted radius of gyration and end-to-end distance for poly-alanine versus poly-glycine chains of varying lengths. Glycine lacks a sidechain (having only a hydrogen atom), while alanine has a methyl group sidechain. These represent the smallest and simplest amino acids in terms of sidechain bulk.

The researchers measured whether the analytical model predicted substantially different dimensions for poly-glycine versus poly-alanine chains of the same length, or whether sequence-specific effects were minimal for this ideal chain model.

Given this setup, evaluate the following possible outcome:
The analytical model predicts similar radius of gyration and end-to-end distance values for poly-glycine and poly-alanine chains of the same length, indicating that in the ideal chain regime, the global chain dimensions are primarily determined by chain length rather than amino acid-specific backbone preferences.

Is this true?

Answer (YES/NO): YES